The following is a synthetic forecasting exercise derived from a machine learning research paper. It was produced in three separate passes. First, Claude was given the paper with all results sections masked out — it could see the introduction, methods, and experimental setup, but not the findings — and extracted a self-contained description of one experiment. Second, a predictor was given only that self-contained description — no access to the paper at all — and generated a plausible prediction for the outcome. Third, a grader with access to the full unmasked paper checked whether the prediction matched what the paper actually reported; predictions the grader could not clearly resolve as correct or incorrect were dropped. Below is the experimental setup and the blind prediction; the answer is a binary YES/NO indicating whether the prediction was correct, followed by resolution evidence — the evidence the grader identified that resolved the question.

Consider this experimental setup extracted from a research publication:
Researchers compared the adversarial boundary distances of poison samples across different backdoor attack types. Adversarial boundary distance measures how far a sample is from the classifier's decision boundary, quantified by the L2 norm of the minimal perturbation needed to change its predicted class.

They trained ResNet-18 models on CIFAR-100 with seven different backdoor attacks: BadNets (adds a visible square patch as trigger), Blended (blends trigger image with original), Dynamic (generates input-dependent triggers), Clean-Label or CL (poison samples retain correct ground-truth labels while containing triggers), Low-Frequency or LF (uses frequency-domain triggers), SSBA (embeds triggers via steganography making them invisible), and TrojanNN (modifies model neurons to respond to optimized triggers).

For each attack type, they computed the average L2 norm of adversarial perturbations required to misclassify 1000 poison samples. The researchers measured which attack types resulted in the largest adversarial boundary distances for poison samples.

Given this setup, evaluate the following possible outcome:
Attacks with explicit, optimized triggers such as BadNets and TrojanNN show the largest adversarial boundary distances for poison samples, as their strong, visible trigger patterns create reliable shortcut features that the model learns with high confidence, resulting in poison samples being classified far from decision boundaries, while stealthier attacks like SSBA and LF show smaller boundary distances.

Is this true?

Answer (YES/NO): NO